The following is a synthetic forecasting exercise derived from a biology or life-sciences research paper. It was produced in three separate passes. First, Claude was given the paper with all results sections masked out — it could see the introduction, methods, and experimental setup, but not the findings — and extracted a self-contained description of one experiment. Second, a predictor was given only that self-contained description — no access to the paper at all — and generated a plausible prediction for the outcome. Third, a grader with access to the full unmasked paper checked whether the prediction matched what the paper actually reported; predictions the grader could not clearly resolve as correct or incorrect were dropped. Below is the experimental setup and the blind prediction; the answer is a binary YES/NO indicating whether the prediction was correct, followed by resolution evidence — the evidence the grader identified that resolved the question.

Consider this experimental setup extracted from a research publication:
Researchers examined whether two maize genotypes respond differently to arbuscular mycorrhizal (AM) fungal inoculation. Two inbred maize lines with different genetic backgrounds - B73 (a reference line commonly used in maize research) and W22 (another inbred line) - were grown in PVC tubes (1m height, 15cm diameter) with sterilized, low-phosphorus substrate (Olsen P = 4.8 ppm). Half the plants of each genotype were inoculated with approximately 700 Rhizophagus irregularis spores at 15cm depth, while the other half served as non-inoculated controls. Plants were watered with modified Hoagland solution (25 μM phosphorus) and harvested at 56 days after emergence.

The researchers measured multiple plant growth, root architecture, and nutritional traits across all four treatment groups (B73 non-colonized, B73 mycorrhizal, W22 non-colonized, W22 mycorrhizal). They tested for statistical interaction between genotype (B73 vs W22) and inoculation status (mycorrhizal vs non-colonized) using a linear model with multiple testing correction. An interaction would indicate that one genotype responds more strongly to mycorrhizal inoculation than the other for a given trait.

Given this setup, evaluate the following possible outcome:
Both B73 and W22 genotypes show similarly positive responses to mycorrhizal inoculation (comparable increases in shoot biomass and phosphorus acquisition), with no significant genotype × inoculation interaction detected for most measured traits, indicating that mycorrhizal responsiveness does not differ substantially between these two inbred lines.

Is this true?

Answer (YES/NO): YES